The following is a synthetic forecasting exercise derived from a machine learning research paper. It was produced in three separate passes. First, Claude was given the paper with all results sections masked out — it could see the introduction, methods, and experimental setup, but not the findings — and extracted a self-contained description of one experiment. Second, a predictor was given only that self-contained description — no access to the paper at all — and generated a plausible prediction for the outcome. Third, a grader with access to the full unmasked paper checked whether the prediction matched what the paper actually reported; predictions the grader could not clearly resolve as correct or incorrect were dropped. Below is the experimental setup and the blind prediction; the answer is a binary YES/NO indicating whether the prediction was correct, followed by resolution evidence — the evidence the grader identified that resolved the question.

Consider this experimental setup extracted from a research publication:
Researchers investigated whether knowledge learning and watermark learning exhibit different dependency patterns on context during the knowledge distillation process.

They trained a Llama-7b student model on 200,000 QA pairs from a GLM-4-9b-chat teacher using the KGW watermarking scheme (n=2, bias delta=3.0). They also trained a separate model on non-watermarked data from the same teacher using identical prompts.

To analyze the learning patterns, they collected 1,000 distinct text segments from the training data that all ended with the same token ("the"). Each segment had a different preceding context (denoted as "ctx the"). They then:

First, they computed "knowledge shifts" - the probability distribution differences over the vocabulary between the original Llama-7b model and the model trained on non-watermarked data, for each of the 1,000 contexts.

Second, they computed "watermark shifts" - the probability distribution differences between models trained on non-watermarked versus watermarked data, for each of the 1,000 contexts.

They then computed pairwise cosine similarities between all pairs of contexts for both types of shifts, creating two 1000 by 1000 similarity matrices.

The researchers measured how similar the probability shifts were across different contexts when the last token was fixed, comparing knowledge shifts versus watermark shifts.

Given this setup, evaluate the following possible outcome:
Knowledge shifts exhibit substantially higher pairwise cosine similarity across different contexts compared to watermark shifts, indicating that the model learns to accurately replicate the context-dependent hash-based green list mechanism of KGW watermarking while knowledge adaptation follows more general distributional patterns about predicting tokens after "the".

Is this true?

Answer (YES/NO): NO